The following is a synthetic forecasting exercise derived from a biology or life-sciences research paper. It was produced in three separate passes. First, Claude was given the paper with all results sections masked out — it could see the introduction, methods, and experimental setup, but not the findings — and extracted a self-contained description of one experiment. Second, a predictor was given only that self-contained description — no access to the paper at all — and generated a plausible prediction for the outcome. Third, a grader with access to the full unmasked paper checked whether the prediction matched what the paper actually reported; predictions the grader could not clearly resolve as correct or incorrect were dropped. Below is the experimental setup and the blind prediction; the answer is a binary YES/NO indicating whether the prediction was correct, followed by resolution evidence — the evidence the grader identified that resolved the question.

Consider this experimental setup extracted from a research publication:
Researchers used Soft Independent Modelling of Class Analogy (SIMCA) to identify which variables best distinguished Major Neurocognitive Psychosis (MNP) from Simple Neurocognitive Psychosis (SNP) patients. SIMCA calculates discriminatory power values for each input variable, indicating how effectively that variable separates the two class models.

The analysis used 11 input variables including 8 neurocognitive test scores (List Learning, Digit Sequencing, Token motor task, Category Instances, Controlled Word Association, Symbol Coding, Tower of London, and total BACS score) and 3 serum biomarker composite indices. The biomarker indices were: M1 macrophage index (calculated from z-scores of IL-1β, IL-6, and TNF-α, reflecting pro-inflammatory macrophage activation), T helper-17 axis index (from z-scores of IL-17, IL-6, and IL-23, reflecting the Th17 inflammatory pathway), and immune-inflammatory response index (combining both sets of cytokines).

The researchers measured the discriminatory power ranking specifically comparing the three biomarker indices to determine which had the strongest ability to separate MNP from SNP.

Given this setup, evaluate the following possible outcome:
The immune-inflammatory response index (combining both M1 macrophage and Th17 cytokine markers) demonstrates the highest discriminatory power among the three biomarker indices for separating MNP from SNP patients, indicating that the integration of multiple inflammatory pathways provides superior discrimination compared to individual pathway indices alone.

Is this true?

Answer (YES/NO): NO